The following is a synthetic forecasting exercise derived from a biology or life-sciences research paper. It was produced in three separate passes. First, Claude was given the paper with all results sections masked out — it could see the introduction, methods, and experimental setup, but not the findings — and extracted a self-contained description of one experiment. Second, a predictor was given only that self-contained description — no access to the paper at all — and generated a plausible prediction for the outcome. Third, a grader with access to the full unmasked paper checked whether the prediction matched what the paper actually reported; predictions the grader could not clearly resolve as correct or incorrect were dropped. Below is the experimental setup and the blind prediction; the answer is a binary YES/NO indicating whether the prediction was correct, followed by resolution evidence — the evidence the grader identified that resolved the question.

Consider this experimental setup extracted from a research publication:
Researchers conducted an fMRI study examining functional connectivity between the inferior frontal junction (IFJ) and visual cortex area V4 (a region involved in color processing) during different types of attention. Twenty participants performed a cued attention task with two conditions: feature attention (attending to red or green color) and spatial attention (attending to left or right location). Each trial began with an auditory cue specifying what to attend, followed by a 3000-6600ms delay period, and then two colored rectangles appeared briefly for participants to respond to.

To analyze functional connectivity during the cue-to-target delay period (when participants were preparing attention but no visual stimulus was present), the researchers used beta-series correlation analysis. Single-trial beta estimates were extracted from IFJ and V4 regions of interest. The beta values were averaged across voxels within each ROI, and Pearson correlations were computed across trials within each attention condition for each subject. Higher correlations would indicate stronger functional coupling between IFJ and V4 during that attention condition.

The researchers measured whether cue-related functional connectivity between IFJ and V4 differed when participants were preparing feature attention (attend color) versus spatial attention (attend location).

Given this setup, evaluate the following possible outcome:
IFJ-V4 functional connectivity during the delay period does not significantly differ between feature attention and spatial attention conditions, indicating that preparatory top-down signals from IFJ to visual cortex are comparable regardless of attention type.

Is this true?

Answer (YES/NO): NO